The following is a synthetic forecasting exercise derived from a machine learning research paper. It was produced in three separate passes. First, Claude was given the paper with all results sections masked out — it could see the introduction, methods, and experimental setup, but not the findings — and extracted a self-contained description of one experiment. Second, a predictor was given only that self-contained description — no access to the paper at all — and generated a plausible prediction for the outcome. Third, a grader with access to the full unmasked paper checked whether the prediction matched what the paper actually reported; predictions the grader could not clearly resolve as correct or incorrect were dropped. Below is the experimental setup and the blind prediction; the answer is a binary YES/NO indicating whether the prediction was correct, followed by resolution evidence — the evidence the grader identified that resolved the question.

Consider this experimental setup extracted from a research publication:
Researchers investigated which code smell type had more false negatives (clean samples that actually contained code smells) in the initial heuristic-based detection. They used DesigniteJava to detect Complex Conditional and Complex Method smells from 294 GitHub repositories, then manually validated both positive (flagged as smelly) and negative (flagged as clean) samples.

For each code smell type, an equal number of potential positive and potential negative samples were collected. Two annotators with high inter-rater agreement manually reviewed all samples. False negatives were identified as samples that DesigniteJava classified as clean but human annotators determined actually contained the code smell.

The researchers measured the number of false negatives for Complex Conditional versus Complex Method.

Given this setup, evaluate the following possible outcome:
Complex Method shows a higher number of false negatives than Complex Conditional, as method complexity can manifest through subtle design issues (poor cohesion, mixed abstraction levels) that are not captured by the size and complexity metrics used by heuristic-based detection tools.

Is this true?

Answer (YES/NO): NO